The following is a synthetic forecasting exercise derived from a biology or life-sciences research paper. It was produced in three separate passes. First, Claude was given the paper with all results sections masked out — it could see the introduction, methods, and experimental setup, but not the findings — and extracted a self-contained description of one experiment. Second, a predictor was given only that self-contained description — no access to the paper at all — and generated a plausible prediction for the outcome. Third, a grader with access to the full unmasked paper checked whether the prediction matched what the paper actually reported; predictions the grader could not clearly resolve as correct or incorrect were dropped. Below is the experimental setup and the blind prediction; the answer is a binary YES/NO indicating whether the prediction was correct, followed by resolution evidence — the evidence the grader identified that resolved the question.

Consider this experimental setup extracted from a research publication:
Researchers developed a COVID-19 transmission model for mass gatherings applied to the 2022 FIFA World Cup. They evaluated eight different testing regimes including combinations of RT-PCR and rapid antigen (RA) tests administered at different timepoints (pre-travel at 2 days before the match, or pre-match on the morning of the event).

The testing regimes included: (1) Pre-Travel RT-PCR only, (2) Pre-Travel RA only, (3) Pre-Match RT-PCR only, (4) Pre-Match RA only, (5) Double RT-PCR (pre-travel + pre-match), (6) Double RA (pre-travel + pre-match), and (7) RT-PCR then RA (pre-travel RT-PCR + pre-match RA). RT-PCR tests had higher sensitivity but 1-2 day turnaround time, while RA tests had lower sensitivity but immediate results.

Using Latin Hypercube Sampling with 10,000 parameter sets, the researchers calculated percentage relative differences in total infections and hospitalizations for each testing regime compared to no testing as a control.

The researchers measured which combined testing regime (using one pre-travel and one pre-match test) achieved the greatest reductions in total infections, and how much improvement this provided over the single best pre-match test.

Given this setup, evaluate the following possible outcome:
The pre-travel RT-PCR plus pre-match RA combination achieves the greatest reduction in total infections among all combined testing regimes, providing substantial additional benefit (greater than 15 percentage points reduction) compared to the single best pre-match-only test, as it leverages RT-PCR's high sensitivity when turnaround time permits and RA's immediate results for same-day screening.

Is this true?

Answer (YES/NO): NO